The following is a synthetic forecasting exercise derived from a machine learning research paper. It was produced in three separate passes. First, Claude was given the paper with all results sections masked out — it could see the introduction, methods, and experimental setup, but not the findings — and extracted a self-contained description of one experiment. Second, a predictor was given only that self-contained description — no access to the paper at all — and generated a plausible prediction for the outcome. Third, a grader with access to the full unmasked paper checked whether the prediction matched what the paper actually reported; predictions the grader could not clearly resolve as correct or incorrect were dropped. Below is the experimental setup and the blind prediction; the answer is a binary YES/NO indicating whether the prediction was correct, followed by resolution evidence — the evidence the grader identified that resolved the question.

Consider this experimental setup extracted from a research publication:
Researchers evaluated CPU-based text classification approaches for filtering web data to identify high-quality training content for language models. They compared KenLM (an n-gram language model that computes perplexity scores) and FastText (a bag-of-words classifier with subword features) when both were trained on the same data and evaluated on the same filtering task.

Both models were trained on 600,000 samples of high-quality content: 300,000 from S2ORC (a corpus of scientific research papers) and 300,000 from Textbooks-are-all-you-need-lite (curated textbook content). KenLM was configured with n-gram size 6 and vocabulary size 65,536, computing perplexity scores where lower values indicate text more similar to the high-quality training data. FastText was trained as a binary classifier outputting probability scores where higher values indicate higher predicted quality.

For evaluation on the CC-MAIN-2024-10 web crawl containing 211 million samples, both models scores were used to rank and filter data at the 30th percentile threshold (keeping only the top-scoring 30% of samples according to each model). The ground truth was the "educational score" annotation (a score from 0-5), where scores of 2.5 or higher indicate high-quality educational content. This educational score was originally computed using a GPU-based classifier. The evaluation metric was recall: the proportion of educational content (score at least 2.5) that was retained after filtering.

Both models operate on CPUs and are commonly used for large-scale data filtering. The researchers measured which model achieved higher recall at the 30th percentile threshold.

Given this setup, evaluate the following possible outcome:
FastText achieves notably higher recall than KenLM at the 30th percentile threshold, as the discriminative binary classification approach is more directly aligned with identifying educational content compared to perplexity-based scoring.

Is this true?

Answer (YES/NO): YES